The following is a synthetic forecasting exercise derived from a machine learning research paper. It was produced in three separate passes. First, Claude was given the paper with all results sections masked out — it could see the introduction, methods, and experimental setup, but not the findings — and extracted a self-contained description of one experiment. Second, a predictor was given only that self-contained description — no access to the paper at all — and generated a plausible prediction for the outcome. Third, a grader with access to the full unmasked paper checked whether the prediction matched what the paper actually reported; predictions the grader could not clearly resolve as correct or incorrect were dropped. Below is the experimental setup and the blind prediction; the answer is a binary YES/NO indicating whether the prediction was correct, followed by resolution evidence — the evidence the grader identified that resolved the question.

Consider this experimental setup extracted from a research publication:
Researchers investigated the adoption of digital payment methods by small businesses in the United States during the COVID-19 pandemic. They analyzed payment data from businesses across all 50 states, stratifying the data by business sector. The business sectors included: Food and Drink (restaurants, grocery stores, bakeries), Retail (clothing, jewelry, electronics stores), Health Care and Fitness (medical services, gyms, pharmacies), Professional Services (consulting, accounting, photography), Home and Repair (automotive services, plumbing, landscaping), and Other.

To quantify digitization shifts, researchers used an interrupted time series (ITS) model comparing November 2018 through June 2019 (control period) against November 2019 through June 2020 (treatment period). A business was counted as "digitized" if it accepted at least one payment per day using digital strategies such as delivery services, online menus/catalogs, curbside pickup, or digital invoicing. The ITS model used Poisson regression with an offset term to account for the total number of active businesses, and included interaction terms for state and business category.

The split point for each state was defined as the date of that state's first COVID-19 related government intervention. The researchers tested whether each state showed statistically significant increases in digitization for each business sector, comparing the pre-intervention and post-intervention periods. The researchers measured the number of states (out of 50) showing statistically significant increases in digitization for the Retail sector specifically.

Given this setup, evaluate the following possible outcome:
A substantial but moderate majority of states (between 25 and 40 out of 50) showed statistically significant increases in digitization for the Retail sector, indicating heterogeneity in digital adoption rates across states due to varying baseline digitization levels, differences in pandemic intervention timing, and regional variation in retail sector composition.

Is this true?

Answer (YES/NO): NO